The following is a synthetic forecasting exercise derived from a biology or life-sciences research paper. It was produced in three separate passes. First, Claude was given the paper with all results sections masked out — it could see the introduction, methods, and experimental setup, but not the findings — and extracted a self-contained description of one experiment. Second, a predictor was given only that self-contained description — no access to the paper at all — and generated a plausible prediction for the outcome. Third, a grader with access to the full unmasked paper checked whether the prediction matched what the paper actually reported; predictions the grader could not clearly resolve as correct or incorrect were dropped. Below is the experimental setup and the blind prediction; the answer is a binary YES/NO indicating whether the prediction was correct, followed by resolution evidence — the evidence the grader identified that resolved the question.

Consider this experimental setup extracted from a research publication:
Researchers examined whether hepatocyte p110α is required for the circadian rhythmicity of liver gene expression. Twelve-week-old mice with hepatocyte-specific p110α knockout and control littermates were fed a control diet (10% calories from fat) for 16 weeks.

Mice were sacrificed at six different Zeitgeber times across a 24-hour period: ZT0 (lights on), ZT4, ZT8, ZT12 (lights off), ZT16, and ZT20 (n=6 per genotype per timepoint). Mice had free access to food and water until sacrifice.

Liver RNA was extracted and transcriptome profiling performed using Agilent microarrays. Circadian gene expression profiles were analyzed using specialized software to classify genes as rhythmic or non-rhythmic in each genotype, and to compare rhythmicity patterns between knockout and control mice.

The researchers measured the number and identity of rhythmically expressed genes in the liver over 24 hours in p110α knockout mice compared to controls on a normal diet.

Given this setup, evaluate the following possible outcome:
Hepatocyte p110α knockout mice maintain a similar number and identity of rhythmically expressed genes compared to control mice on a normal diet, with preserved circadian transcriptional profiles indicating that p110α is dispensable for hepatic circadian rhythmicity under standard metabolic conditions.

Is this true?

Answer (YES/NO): YES